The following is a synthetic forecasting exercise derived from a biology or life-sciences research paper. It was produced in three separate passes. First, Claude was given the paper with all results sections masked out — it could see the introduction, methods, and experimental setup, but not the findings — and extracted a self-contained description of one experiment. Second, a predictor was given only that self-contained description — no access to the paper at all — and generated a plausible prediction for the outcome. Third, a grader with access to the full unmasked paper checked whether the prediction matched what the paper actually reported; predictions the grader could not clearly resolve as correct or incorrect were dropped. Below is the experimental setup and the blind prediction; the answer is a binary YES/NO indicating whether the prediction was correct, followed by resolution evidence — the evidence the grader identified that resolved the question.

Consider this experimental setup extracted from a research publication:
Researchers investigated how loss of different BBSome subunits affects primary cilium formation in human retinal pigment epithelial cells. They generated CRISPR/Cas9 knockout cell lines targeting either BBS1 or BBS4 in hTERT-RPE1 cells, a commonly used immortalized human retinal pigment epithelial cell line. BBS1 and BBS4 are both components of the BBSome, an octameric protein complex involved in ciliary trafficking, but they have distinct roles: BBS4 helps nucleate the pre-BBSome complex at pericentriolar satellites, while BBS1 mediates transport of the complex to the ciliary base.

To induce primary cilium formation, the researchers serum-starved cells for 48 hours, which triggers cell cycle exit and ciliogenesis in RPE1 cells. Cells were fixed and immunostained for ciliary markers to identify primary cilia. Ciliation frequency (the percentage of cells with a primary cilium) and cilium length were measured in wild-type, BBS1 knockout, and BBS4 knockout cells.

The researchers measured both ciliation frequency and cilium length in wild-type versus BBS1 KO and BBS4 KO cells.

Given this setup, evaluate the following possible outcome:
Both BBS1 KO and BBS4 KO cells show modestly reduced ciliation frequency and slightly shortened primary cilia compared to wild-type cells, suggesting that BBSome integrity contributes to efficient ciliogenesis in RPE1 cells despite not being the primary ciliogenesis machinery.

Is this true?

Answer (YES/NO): NO